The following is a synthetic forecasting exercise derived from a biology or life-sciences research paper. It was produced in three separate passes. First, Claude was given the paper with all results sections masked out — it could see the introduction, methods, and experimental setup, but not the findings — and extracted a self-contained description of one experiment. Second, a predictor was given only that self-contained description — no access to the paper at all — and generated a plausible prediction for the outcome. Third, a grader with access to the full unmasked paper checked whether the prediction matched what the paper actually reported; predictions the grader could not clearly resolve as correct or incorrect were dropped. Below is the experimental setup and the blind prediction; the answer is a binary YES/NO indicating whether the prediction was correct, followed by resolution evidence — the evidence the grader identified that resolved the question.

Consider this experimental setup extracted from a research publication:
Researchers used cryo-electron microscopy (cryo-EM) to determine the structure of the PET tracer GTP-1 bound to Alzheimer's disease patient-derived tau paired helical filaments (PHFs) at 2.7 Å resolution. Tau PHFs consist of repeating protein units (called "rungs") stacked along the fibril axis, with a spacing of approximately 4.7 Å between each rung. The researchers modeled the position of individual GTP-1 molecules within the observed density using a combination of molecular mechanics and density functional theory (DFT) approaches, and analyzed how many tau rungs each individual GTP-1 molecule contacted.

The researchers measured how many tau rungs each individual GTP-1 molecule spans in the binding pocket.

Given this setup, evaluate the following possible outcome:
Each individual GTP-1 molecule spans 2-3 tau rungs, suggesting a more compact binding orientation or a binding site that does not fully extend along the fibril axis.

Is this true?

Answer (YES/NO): YES